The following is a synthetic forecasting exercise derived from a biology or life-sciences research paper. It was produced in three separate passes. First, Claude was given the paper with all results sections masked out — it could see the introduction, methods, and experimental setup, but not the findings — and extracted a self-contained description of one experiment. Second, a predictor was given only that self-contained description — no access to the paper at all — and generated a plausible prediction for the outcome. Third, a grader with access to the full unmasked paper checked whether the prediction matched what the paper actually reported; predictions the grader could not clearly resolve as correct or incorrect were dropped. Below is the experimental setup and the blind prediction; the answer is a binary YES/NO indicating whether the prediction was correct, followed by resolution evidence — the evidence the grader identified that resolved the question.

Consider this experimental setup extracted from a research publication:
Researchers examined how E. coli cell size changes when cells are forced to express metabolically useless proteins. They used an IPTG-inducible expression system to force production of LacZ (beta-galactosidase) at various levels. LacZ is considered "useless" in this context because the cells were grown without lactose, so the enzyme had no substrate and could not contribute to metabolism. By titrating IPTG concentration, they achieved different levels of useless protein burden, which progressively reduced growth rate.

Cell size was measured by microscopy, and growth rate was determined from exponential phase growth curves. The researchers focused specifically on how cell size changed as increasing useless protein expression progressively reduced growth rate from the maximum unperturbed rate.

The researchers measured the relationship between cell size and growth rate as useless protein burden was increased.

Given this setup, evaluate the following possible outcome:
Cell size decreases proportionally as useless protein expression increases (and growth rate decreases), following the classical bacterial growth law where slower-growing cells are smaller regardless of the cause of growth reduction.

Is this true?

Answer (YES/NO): NO